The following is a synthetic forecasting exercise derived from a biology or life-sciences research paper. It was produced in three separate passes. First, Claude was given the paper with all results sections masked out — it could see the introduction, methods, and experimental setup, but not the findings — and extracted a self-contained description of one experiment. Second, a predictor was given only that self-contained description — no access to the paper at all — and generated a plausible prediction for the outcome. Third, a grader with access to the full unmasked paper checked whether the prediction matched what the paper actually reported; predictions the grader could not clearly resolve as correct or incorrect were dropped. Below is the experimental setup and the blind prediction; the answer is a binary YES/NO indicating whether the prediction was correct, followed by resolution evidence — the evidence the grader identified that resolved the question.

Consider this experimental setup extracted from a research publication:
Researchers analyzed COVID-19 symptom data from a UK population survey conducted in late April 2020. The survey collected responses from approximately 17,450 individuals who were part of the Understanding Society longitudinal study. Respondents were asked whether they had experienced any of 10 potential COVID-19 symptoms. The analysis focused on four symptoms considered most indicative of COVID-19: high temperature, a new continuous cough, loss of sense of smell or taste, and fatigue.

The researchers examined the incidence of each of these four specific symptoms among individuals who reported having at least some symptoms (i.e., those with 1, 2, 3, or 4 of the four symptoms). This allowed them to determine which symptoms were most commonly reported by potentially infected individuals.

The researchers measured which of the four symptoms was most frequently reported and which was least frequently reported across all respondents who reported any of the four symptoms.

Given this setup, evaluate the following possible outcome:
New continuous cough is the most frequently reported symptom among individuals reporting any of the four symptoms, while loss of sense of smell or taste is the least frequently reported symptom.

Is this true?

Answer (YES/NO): NO